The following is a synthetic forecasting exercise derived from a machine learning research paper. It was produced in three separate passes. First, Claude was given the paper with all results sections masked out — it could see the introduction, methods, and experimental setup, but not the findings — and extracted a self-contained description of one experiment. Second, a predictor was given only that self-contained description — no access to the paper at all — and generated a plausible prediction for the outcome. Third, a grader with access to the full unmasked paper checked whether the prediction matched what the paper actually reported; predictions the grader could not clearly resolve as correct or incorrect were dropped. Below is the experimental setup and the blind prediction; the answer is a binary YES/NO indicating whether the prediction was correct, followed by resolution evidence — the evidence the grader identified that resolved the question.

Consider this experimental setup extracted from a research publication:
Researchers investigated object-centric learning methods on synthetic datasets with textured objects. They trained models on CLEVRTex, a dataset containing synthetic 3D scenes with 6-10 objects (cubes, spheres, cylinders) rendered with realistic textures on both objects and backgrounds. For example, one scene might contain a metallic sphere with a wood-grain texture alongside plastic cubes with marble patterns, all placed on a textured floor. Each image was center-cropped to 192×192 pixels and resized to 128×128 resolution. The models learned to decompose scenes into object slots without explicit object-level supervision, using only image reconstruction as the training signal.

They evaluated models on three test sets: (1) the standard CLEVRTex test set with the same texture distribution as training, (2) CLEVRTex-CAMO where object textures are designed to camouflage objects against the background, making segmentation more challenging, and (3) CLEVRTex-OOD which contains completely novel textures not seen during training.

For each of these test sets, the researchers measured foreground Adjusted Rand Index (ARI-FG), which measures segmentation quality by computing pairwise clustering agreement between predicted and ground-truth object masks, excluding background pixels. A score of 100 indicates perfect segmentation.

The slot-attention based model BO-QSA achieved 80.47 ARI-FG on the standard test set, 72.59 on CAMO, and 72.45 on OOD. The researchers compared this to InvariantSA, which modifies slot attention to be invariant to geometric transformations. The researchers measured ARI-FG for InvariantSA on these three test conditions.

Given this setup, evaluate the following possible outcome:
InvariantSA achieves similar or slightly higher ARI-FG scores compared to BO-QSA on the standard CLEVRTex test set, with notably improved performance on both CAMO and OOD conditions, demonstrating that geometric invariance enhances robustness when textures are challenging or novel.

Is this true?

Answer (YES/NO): NO